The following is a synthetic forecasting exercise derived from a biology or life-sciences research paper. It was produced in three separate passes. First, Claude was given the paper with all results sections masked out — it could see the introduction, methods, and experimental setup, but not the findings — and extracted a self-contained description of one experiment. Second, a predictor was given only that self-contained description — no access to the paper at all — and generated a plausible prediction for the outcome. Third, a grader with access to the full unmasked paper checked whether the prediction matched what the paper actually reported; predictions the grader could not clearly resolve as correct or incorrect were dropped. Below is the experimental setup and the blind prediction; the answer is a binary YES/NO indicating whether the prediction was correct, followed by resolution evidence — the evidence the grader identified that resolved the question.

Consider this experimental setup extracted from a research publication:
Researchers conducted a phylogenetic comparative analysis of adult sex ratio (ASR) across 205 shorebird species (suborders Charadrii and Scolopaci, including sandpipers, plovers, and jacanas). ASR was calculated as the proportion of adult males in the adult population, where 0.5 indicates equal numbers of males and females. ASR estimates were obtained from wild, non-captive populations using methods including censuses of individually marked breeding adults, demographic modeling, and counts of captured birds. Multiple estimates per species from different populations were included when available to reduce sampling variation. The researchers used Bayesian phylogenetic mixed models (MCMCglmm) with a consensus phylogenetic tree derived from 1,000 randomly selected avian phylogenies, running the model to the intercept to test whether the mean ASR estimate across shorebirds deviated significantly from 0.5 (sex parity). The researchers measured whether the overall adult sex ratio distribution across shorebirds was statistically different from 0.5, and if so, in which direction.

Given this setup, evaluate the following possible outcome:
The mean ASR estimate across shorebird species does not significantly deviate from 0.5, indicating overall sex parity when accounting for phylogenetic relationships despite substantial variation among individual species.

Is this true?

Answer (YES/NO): YES